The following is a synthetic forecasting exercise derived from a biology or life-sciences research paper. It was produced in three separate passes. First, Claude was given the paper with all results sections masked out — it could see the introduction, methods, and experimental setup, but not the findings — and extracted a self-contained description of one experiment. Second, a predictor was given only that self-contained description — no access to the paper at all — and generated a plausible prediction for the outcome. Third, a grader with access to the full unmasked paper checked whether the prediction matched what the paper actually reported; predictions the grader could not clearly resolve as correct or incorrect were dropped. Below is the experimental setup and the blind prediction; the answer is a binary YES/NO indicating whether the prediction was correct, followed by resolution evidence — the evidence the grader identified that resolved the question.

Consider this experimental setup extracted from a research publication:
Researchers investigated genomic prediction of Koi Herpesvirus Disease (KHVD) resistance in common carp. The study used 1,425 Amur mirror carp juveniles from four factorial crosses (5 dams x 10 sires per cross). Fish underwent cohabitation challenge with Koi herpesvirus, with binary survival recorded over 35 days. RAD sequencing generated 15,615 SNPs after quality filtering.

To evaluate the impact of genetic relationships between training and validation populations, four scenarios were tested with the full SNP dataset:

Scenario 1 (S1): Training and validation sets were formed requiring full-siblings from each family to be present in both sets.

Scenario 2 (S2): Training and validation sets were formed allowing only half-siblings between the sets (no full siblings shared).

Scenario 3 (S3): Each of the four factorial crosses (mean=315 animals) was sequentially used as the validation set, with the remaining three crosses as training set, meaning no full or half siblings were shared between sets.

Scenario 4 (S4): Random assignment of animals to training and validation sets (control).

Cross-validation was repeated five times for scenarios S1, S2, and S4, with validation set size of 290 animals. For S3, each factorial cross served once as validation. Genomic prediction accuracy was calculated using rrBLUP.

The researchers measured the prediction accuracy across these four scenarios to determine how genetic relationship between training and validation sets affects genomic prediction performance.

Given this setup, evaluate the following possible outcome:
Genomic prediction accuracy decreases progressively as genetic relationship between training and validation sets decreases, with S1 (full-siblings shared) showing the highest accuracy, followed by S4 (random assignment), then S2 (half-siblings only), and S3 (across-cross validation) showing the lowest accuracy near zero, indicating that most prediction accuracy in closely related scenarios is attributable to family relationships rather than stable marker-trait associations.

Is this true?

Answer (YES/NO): NO